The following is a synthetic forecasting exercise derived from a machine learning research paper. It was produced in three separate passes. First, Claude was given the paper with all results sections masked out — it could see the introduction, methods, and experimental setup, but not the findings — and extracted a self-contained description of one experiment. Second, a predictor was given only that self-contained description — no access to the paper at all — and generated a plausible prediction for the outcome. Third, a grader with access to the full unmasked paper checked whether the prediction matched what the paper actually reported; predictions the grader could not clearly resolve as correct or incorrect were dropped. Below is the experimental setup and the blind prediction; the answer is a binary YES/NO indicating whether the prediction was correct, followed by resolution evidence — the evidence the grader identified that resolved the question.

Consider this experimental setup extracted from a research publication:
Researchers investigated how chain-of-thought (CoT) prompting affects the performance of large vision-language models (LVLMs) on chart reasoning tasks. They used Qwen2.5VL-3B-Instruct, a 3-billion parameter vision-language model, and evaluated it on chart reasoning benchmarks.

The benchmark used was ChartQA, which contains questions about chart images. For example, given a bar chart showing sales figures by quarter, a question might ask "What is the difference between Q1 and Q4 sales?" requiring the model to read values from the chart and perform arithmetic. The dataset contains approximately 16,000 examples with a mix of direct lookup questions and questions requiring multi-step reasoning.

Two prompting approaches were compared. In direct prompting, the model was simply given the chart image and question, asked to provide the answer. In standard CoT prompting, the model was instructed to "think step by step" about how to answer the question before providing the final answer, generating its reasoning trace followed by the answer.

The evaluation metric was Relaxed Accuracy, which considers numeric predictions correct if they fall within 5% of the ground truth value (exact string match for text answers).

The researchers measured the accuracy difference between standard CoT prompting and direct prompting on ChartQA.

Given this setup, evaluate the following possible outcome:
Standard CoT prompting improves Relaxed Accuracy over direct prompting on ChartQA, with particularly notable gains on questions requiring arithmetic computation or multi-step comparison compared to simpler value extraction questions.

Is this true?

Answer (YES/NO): NO